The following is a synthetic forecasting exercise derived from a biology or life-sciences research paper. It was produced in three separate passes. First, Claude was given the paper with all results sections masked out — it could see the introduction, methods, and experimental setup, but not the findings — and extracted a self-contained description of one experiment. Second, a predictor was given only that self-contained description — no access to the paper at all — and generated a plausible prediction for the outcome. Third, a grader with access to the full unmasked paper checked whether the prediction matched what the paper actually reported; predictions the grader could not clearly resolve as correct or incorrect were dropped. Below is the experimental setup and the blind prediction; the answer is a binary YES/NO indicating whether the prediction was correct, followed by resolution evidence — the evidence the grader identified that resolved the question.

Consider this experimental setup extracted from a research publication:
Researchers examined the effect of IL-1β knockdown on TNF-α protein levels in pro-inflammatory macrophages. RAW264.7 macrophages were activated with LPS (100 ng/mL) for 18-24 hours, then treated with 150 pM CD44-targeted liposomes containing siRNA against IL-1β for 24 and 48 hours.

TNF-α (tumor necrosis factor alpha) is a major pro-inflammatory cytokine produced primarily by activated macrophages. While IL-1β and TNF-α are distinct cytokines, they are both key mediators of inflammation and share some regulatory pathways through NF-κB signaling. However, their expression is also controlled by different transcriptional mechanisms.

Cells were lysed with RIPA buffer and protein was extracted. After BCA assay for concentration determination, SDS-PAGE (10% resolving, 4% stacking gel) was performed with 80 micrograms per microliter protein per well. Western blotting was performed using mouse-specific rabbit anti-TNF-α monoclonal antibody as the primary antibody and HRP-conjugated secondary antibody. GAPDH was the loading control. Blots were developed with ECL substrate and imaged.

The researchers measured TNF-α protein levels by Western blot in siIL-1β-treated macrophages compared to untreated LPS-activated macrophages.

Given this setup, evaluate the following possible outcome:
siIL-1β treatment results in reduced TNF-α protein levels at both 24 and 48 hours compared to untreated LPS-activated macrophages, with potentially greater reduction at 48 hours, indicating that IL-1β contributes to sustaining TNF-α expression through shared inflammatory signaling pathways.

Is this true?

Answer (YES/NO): YES